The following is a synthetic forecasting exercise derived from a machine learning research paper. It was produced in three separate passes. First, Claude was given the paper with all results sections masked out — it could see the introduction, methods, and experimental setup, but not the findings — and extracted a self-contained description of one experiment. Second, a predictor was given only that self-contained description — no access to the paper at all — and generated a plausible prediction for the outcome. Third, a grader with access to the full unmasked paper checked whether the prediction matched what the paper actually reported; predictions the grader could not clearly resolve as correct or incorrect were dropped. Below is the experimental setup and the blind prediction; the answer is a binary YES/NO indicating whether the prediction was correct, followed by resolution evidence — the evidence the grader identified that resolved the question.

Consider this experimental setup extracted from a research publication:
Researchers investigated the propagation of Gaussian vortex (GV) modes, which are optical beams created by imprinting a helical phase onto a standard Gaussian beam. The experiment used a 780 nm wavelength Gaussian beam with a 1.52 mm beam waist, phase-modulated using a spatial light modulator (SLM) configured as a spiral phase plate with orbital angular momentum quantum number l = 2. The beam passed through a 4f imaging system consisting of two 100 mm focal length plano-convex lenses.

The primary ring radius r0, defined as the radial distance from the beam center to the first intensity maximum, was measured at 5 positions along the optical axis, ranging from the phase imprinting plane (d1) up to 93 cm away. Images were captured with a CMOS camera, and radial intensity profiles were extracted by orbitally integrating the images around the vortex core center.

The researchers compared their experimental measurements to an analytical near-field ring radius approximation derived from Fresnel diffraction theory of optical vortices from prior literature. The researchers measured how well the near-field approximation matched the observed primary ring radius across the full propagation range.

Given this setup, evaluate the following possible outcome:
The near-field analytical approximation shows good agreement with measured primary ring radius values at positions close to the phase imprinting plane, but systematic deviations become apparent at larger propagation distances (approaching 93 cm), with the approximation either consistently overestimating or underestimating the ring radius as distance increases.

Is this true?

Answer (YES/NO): YES